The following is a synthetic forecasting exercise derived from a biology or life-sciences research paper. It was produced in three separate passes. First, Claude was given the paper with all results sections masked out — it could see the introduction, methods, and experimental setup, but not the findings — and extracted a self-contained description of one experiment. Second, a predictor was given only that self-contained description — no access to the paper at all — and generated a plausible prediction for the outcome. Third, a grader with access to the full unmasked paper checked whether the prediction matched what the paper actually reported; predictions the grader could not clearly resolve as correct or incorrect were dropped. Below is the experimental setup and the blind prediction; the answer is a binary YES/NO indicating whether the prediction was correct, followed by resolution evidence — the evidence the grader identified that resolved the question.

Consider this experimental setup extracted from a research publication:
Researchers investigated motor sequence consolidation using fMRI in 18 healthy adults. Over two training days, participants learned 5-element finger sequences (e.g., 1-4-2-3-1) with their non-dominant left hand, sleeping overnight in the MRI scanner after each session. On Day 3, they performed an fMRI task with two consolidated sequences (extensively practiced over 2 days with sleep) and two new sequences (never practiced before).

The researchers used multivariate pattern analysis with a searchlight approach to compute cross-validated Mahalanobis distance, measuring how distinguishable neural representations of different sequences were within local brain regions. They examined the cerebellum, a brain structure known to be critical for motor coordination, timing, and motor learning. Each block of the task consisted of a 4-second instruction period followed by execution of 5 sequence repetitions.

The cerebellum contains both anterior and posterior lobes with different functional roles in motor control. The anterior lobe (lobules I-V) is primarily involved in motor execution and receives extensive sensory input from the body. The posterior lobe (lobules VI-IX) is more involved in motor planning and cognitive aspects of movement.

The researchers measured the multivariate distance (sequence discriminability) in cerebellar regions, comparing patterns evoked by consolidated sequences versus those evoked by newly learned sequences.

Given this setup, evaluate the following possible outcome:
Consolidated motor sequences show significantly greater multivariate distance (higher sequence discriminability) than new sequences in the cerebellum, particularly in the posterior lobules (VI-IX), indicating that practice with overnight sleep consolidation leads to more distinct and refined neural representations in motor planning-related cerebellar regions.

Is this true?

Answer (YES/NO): NO